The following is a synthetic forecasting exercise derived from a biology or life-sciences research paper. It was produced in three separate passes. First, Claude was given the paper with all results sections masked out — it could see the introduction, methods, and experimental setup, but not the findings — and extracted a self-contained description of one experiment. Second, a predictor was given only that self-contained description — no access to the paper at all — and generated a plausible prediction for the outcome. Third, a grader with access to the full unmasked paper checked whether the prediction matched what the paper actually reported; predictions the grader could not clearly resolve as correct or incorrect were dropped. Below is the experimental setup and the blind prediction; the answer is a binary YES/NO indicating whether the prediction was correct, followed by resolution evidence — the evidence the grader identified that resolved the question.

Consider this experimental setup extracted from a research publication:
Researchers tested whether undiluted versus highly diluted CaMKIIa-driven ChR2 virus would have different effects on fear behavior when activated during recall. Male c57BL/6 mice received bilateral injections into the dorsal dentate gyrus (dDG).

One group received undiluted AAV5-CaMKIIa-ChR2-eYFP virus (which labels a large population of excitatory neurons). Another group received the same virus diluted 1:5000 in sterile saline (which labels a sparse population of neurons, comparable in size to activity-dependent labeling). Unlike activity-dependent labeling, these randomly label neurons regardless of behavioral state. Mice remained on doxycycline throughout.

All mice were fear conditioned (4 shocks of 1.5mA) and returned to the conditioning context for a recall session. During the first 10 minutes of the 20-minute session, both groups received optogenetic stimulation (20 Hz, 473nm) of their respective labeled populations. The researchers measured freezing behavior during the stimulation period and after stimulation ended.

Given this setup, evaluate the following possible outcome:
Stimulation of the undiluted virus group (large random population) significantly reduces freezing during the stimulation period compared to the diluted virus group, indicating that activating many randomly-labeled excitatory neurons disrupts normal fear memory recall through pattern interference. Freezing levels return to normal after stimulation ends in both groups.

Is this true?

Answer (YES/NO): NO